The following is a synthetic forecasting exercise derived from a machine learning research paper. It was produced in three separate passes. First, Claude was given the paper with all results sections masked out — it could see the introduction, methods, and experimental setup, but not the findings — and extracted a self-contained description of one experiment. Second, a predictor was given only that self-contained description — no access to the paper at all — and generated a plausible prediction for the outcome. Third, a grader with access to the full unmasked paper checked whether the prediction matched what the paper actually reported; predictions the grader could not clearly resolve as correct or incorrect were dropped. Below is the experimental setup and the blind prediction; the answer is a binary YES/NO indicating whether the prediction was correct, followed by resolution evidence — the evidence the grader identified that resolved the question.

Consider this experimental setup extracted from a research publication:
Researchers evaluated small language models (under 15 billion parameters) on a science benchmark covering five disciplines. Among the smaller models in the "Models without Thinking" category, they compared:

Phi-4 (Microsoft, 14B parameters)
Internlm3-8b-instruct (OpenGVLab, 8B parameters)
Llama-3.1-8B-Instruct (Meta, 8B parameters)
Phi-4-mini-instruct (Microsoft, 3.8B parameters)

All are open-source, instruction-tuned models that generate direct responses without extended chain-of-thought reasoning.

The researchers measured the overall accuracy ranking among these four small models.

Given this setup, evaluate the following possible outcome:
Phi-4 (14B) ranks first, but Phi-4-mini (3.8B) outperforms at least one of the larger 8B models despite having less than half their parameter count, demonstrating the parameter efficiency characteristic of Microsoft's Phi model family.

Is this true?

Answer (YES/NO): NO